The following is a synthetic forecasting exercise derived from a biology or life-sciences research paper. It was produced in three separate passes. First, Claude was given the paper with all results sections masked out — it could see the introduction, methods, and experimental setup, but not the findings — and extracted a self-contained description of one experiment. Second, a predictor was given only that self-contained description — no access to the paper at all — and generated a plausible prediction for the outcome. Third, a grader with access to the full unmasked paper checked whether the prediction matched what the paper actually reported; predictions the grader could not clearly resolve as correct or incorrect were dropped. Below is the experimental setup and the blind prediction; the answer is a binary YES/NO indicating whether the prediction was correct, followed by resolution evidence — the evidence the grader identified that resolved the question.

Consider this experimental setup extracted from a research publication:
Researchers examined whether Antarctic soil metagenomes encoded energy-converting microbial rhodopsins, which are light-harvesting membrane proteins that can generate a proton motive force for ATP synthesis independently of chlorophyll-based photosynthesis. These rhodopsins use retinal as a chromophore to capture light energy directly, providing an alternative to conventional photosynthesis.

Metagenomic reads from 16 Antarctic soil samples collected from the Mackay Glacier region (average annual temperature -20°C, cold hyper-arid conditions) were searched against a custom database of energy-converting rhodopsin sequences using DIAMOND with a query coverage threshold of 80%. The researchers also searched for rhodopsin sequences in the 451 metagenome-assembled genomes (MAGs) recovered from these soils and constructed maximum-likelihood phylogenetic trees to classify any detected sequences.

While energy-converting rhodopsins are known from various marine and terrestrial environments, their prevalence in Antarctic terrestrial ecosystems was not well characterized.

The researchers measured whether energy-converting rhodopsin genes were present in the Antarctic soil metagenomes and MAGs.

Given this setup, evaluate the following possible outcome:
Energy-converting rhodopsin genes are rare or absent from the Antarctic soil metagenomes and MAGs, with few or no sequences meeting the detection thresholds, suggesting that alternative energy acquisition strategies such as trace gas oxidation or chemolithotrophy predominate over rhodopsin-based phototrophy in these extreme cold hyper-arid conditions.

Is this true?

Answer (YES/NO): NO